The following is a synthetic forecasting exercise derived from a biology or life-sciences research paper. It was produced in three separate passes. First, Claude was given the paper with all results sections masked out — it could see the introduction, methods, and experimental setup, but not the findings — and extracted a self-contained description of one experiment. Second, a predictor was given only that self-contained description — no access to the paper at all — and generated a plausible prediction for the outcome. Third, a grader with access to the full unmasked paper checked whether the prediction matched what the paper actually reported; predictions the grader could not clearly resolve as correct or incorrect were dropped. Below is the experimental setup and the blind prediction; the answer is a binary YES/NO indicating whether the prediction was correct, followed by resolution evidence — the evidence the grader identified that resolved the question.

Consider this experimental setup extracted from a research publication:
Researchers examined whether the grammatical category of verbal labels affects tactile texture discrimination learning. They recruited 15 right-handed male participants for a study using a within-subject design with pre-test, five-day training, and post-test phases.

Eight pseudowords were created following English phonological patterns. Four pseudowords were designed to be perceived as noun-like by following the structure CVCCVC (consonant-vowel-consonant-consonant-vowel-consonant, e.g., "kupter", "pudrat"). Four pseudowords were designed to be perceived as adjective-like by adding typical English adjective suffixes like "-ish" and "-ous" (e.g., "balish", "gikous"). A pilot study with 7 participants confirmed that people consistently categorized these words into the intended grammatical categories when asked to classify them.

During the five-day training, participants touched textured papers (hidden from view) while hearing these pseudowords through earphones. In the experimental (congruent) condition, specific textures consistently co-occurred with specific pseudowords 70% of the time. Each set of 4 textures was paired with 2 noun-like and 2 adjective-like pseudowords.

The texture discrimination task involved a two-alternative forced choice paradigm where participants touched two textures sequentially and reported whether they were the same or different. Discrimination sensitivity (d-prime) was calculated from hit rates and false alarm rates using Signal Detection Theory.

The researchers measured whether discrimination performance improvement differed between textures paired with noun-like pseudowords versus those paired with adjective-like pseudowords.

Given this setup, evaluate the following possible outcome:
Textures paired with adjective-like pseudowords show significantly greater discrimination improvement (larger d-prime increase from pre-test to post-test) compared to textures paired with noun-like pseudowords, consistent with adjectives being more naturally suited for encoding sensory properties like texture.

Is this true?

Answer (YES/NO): NO